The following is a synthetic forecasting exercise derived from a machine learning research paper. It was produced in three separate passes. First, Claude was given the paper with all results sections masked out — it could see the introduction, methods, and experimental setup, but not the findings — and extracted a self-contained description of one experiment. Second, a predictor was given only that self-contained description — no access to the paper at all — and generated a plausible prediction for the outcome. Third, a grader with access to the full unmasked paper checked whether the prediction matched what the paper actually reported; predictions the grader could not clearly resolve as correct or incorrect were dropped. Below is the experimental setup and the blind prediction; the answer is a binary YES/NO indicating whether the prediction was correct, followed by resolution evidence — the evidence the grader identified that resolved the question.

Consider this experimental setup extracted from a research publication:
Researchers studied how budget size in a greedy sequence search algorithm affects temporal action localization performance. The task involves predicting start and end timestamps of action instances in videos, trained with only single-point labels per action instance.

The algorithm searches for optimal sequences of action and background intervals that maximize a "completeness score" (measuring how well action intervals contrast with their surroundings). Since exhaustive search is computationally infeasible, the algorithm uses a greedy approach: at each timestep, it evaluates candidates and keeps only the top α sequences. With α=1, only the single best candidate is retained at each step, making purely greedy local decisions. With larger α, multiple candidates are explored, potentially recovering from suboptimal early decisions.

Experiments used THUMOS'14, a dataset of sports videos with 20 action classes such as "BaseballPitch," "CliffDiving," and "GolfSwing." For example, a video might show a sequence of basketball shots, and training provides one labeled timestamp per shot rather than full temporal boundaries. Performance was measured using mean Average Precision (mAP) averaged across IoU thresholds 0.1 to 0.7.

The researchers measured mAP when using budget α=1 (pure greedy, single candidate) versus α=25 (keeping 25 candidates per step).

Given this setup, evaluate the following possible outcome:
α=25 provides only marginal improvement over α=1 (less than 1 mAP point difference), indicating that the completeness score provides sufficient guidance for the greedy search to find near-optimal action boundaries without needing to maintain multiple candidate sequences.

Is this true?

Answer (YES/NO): NO